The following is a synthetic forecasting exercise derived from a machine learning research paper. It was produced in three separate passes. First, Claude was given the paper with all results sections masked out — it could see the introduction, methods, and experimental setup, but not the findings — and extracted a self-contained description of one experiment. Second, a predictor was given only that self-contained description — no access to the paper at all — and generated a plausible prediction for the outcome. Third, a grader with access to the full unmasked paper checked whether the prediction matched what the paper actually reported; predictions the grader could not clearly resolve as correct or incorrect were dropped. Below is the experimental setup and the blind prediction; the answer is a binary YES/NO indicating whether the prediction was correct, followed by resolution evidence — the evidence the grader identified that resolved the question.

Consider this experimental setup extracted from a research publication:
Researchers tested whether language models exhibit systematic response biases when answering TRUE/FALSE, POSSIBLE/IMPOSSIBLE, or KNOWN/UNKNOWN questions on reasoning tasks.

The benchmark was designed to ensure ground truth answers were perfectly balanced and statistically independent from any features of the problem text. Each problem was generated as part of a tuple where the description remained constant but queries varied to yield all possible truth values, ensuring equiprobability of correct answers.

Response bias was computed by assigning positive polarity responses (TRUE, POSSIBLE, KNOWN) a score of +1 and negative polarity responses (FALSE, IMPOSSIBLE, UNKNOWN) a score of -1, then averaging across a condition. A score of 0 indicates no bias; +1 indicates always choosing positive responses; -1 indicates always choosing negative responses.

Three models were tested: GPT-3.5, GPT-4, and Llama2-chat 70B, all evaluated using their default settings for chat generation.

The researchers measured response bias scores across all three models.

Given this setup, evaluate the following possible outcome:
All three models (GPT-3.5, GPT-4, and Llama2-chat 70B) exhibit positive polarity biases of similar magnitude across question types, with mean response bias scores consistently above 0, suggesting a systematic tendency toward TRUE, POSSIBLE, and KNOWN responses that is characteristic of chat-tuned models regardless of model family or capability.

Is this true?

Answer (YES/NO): NO